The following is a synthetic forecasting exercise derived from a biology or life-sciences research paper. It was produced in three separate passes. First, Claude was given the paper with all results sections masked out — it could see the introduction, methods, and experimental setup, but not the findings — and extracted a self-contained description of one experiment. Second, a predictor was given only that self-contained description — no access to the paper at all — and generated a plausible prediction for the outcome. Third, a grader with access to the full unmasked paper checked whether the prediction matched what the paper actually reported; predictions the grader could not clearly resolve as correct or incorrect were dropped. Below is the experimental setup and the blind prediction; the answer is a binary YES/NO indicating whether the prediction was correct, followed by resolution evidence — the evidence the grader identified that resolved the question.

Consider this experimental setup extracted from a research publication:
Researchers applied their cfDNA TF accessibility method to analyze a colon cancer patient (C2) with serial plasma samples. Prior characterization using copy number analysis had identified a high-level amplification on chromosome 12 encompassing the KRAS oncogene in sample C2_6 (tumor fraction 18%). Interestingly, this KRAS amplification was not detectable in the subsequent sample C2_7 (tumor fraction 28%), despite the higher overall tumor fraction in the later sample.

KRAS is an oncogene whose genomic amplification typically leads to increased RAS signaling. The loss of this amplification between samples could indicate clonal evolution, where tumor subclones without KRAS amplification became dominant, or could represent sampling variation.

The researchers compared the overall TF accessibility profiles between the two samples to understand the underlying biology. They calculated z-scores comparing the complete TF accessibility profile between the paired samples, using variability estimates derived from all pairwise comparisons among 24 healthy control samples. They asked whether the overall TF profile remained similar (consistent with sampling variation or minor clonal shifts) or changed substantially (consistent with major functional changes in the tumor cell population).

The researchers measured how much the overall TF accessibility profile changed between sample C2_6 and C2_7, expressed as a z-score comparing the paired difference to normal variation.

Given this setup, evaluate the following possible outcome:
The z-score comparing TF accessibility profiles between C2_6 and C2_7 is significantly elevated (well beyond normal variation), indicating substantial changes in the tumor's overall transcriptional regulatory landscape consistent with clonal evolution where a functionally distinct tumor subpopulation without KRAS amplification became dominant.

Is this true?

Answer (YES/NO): NO